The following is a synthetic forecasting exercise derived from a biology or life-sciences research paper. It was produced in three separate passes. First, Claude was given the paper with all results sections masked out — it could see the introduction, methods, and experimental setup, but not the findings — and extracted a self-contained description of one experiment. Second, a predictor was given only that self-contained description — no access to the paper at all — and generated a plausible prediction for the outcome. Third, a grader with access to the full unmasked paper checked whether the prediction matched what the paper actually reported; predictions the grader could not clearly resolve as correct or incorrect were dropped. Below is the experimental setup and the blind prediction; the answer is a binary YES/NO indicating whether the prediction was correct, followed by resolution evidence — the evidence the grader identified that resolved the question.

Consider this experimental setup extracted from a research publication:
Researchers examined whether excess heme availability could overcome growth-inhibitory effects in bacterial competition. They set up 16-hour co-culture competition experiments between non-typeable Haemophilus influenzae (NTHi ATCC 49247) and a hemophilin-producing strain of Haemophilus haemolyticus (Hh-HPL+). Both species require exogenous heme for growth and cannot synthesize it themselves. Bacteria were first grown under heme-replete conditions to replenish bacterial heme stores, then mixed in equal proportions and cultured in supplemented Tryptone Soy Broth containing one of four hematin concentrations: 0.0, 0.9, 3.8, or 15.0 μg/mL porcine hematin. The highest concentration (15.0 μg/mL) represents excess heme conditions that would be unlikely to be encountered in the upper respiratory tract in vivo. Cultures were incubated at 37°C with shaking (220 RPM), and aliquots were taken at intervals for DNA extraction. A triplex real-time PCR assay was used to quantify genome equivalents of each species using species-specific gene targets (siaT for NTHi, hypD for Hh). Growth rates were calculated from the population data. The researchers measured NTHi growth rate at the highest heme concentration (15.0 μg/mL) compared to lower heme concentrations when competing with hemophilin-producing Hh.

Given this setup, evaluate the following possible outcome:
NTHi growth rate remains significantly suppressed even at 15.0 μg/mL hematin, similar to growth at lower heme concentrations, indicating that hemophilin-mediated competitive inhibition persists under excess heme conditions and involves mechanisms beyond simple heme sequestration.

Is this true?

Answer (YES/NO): NO